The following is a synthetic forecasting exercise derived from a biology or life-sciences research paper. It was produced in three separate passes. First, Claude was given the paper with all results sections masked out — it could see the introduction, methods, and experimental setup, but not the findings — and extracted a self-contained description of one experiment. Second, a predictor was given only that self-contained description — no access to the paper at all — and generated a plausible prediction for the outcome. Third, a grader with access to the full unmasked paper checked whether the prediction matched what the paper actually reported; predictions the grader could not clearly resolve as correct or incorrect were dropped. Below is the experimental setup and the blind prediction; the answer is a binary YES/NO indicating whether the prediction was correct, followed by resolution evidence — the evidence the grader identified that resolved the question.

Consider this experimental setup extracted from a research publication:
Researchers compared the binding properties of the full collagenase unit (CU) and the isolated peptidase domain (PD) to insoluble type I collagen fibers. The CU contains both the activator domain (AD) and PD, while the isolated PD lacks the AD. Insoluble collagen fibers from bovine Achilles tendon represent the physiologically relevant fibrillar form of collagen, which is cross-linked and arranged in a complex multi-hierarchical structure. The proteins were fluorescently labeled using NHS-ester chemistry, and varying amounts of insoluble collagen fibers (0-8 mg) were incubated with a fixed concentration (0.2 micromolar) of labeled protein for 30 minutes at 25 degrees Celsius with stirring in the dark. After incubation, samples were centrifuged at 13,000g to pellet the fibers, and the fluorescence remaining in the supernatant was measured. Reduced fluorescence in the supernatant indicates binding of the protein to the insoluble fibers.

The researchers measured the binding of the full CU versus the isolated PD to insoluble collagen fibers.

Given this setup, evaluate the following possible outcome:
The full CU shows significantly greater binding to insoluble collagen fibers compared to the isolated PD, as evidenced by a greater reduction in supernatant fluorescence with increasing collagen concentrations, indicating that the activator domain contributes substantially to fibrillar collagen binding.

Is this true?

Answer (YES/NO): YES